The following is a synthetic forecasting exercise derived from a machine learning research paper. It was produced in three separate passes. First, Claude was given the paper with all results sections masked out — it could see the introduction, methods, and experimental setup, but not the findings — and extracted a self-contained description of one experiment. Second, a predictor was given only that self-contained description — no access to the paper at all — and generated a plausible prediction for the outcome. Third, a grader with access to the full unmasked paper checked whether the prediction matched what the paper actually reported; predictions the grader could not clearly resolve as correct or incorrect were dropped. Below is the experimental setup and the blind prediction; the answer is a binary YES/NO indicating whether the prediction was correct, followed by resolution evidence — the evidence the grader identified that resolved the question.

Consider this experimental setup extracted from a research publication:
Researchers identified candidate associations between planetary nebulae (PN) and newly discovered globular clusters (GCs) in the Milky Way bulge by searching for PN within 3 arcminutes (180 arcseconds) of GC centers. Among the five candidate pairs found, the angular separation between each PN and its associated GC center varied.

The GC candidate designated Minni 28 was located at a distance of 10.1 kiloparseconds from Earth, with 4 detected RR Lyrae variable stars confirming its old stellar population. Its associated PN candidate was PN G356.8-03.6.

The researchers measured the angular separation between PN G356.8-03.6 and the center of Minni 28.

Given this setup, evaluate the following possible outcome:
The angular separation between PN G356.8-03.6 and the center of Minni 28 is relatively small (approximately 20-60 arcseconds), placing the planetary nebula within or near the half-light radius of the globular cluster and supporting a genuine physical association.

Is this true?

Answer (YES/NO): YES